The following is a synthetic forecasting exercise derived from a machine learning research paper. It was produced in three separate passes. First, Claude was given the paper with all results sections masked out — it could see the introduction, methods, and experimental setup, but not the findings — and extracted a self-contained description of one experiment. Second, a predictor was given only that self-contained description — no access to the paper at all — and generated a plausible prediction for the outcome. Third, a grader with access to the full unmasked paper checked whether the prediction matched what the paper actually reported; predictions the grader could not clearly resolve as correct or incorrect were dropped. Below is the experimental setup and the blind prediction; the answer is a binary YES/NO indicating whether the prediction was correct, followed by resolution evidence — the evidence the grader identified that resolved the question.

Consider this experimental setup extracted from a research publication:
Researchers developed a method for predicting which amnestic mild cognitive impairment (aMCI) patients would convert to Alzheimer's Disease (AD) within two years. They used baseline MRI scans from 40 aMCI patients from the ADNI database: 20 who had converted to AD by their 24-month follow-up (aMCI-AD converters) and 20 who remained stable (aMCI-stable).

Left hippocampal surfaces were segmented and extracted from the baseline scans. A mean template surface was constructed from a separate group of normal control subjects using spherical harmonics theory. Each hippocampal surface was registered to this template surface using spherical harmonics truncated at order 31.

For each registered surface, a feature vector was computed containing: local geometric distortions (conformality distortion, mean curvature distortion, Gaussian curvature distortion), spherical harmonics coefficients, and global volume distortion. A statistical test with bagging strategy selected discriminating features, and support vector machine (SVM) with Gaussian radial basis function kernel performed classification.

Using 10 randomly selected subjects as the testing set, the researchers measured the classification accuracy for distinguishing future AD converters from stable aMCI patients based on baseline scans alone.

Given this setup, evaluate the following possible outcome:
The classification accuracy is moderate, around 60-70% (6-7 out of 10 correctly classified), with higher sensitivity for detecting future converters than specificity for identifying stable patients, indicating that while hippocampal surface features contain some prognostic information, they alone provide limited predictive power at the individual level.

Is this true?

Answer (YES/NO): NO